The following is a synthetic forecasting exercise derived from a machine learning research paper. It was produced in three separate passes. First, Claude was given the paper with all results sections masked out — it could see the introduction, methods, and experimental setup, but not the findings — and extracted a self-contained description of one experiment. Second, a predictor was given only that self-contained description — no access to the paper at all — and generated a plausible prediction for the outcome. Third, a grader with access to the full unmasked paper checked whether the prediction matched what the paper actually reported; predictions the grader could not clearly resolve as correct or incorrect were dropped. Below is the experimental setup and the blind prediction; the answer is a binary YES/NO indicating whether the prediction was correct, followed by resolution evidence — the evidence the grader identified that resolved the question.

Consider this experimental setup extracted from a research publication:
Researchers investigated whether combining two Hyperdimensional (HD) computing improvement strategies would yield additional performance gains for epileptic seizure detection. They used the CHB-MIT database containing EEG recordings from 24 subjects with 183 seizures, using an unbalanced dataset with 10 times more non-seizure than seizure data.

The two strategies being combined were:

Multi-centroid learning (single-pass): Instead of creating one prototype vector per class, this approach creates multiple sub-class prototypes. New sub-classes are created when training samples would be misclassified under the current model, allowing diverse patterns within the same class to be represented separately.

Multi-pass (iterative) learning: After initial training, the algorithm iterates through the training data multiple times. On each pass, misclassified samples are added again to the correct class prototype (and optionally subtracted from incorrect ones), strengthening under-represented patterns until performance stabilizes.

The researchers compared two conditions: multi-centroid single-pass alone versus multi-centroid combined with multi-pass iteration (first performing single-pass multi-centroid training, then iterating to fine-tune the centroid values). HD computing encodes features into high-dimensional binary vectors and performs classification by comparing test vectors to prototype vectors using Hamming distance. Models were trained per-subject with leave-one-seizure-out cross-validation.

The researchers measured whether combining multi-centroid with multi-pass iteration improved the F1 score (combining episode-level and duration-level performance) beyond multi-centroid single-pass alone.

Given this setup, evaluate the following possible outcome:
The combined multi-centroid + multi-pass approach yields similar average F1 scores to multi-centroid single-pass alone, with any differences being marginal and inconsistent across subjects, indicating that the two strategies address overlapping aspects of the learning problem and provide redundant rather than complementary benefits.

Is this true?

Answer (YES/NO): NO